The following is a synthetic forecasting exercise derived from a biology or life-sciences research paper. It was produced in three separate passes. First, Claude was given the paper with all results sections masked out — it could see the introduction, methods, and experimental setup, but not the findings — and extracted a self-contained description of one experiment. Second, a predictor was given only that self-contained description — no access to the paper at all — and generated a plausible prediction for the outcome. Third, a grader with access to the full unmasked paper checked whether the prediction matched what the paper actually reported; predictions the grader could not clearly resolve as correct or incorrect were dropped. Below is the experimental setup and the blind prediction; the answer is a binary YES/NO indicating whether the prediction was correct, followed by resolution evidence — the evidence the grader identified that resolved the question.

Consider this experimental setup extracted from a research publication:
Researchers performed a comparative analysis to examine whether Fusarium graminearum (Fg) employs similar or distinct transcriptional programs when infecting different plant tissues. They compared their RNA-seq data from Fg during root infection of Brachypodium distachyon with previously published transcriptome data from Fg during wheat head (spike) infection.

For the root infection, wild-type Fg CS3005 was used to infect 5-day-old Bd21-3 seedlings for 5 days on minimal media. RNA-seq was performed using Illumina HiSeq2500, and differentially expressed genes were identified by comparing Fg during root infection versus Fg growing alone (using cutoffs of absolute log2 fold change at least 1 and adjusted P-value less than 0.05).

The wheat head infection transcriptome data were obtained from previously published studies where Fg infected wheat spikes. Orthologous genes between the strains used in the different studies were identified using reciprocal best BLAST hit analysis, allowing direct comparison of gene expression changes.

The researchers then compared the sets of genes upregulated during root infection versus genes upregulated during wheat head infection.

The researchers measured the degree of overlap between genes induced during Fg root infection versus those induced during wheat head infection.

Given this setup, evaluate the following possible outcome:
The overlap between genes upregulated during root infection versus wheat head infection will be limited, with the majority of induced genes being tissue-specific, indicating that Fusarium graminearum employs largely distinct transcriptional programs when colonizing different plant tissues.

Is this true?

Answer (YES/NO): NO